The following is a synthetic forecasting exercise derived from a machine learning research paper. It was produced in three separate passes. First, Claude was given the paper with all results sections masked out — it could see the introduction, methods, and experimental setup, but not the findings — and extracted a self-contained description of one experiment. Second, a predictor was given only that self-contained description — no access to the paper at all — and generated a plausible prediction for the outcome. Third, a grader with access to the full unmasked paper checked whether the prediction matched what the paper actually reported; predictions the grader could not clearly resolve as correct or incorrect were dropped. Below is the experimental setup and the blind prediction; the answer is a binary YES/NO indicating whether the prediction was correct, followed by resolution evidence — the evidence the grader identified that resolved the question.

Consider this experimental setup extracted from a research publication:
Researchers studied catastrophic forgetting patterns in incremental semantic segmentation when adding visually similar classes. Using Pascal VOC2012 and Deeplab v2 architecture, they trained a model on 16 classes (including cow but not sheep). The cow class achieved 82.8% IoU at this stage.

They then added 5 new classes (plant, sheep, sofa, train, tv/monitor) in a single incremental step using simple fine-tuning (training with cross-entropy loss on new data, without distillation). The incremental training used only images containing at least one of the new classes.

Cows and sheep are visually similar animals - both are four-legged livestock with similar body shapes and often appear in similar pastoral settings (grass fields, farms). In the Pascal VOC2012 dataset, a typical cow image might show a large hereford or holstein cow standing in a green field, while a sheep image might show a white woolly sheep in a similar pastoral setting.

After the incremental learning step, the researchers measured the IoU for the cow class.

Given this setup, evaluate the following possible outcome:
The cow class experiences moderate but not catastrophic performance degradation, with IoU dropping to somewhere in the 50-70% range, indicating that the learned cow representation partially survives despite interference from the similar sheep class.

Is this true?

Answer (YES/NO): NO